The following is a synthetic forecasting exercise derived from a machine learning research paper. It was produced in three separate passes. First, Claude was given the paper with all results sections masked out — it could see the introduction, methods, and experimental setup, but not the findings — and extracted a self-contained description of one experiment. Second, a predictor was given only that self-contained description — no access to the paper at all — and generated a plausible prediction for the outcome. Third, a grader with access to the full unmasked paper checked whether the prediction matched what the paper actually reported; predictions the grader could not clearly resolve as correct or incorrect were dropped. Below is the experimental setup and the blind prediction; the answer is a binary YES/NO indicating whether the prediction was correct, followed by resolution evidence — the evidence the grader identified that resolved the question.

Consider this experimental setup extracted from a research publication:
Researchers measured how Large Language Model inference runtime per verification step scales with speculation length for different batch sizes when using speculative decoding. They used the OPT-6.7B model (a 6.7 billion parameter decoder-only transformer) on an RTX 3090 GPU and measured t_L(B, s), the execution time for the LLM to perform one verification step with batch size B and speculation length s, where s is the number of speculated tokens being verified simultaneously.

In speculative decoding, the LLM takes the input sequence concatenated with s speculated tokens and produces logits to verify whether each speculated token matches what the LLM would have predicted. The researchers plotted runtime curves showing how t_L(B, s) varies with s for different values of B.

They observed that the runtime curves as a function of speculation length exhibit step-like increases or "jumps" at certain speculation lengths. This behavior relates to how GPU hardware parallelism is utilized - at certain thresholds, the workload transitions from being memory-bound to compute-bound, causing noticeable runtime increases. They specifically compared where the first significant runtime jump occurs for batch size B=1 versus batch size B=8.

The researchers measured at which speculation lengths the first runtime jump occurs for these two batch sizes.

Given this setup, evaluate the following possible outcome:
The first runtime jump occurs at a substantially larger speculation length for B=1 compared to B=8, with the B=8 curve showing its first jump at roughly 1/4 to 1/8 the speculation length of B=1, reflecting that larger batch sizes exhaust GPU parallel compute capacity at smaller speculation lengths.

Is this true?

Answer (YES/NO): YES